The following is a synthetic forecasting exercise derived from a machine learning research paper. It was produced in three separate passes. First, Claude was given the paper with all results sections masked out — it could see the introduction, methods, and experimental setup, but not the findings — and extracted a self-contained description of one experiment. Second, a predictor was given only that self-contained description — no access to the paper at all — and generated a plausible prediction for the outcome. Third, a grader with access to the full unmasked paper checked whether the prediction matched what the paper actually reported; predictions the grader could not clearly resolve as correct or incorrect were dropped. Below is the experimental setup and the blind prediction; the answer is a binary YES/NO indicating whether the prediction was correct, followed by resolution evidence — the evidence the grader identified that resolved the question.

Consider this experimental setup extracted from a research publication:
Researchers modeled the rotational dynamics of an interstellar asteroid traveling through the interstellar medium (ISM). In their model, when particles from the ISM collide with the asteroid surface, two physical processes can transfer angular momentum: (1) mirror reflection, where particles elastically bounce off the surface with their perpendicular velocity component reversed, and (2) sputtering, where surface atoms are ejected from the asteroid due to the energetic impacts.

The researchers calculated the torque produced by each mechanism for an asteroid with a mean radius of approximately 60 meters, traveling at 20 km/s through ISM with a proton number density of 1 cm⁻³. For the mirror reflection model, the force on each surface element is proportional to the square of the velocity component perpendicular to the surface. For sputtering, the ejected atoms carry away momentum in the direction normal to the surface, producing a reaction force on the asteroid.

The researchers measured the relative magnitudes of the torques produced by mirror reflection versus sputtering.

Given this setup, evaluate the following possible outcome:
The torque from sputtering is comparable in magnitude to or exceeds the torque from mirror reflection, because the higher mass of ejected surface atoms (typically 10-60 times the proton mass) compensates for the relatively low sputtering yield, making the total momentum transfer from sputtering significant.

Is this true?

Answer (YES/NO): NO